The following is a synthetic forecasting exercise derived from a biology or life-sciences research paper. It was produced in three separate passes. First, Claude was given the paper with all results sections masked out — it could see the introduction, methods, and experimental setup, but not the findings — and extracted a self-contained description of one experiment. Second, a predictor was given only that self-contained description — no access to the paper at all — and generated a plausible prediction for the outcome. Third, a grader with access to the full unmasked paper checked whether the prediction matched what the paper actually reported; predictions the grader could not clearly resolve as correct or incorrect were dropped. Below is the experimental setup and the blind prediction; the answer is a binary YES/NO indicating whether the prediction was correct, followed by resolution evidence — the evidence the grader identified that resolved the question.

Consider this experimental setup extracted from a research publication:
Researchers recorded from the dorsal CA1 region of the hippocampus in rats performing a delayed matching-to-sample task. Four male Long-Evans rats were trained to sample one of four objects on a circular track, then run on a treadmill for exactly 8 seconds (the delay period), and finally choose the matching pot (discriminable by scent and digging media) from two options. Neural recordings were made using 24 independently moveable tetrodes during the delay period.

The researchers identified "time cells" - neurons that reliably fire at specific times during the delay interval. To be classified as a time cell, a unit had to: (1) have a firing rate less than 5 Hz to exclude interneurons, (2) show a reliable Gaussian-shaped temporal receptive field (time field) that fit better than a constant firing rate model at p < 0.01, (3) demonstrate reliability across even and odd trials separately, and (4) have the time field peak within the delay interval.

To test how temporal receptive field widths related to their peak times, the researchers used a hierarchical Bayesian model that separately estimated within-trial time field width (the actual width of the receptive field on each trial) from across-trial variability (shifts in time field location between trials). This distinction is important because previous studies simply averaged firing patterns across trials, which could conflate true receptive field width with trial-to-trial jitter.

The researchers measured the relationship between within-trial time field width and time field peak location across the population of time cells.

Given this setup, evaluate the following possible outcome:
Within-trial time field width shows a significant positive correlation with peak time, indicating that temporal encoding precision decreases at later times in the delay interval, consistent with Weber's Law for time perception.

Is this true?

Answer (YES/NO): YES